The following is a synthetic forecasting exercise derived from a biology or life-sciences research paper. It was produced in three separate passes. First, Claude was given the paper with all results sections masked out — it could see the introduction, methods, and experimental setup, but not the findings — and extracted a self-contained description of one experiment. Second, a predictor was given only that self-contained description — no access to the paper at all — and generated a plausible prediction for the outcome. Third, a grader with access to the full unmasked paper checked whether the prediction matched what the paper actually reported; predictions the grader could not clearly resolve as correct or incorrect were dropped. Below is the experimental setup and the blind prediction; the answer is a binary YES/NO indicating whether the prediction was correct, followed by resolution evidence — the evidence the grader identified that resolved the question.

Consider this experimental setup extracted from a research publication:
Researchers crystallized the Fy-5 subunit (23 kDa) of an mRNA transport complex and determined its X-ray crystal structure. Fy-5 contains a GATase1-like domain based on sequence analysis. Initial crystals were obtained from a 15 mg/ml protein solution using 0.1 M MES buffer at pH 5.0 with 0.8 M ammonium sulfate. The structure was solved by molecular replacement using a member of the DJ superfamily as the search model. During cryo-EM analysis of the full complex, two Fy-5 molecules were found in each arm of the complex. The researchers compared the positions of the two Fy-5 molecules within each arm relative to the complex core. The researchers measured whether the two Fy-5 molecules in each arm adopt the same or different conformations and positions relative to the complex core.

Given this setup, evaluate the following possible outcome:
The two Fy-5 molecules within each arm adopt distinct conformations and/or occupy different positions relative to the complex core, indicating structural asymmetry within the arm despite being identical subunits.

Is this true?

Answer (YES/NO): YES